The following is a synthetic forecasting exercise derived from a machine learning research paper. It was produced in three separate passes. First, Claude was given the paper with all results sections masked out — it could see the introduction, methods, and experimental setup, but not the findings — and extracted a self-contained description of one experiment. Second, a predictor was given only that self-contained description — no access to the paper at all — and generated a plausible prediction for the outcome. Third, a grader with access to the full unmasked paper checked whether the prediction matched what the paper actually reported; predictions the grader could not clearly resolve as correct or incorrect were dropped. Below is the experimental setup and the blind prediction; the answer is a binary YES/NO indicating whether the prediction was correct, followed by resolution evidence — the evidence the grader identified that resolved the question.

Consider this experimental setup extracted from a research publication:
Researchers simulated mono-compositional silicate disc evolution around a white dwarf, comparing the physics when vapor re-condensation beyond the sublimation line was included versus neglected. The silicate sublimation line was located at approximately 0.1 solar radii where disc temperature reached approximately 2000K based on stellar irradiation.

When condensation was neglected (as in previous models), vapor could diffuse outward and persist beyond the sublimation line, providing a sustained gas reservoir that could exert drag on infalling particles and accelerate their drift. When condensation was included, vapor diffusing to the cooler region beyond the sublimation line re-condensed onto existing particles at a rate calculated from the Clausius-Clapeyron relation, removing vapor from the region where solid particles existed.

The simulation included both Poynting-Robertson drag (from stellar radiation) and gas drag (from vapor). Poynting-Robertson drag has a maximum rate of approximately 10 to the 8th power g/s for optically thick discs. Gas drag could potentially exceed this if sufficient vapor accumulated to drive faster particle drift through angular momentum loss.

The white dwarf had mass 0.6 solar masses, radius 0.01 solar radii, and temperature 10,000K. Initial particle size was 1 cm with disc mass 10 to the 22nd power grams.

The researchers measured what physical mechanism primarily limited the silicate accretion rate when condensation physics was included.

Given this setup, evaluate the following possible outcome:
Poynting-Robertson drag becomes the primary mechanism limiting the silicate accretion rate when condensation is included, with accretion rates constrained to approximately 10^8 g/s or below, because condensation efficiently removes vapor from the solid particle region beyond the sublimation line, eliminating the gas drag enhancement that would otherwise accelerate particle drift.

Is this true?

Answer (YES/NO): YES